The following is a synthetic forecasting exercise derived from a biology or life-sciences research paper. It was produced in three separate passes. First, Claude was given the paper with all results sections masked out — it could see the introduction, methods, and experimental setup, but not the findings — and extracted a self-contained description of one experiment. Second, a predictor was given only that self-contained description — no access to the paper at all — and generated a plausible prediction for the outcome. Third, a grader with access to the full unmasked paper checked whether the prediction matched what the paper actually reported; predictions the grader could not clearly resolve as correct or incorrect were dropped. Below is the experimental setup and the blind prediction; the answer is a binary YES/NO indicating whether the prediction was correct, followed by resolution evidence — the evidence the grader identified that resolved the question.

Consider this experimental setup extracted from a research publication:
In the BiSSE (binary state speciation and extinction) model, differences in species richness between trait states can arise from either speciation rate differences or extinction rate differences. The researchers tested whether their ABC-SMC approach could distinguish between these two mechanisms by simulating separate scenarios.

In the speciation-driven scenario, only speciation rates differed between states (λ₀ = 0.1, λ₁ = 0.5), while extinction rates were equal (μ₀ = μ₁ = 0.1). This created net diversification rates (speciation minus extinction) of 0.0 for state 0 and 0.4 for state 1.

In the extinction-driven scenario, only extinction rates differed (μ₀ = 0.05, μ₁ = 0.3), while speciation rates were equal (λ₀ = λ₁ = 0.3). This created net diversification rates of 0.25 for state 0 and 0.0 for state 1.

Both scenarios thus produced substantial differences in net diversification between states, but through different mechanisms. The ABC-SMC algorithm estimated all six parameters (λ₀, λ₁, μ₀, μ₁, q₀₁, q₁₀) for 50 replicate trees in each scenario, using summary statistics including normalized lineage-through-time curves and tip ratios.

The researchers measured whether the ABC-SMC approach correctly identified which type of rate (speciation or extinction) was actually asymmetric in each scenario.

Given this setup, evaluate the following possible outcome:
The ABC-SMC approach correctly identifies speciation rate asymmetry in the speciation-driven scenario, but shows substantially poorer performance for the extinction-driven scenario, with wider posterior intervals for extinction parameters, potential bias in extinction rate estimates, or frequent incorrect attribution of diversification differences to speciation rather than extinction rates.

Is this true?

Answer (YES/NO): NO